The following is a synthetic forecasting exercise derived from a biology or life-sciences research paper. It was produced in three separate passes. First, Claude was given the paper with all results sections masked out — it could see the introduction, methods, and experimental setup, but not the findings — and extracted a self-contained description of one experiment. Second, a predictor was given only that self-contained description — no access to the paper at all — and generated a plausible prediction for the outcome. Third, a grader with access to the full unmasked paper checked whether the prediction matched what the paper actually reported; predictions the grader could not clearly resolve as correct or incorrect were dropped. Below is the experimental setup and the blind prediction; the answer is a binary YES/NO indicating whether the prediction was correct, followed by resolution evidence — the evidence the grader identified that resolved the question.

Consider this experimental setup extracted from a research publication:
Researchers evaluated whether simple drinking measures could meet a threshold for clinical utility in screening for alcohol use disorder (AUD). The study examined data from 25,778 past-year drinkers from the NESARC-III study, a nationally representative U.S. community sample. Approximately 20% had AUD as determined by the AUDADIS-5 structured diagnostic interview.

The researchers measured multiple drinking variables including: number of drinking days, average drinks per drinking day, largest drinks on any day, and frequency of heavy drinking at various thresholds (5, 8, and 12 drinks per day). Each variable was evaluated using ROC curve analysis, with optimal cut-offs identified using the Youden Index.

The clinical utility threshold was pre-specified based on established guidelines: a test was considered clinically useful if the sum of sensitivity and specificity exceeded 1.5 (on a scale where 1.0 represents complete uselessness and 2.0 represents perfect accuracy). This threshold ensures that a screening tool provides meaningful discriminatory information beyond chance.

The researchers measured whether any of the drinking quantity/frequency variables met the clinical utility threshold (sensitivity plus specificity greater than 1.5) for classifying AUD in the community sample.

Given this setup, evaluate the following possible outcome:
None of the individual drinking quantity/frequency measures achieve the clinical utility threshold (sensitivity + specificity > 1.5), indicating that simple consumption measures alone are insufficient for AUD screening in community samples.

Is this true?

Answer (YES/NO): NO